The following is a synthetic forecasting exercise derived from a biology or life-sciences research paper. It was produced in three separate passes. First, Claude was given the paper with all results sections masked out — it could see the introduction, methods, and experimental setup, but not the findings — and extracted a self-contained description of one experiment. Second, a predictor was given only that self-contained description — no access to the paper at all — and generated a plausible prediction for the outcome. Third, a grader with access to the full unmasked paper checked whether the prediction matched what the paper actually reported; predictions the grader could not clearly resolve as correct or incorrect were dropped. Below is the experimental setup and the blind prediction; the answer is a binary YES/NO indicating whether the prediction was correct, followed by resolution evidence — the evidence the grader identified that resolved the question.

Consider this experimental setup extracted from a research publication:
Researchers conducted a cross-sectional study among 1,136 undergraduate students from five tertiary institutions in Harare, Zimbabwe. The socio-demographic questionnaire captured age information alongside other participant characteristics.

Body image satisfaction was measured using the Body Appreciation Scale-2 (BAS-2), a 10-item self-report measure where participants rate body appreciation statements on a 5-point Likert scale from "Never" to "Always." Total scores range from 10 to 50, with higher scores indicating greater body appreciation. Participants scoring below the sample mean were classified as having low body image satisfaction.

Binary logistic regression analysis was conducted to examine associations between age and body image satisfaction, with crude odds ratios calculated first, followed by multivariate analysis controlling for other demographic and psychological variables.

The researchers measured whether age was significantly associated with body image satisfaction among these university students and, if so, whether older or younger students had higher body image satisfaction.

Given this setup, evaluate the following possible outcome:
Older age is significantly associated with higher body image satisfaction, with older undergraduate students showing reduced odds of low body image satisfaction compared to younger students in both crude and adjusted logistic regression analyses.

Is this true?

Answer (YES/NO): NO